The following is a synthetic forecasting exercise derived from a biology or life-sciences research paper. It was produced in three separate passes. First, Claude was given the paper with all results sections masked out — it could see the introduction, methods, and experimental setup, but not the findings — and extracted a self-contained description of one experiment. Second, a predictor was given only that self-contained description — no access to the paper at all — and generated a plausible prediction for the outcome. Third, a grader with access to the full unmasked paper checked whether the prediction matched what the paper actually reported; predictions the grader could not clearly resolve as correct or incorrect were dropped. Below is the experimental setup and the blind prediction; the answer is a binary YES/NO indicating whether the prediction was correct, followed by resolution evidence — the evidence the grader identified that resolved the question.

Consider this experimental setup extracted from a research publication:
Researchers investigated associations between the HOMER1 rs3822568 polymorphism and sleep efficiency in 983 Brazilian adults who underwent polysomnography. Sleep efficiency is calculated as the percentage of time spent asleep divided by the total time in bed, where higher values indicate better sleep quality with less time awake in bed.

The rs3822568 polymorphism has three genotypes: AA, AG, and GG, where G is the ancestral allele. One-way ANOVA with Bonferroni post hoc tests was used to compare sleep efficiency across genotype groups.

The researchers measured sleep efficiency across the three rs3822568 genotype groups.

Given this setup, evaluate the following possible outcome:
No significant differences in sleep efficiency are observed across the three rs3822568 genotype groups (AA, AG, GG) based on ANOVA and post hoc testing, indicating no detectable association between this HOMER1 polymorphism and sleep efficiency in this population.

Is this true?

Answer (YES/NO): NO